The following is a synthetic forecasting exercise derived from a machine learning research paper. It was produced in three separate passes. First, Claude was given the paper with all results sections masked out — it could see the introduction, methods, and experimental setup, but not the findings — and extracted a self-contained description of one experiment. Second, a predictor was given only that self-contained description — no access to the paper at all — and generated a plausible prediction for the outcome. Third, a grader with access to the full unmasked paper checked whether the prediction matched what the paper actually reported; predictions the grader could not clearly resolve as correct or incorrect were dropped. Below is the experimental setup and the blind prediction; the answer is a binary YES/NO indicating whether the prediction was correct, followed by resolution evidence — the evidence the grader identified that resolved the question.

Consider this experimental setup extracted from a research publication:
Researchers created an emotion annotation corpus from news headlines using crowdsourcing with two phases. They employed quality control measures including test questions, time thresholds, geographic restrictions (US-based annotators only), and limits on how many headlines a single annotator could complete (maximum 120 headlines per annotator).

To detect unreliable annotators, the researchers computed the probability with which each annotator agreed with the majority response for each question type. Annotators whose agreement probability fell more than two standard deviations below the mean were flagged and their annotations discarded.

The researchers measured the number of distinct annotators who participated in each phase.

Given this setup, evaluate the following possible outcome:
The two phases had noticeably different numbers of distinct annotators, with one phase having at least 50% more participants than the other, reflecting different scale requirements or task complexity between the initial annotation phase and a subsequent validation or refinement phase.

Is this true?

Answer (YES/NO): NO